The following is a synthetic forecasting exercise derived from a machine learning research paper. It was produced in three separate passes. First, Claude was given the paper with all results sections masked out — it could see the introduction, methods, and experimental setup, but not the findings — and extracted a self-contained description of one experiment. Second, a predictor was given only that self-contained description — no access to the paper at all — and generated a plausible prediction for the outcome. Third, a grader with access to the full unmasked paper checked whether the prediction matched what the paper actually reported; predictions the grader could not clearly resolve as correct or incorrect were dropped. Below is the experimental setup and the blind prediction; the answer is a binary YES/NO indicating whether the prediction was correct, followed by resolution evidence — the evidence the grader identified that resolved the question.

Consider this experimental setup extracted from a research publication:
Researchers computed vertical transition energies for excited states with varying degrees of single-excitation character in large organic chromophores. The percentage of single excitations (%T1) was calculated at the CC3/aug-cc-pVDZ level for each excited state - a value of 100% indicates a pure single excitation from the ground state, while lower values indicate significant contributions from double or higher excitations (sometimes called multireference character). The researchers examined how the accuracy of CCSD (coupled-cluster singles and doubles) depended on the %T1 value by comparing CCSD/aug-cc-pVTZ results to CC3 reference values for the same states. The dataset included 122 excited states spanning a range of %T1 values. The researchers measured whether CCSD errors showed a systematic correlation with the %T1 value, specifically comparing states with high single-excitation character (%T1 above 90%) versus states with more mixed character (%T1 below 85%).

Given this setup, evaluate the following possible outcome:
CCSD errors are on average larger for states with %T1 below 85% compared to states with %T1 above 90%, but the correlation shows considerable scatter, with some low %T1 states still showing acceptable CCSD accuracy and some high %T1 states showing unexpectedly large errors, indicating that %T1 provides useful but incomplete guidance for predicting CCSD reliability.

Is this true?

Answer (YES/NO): YES